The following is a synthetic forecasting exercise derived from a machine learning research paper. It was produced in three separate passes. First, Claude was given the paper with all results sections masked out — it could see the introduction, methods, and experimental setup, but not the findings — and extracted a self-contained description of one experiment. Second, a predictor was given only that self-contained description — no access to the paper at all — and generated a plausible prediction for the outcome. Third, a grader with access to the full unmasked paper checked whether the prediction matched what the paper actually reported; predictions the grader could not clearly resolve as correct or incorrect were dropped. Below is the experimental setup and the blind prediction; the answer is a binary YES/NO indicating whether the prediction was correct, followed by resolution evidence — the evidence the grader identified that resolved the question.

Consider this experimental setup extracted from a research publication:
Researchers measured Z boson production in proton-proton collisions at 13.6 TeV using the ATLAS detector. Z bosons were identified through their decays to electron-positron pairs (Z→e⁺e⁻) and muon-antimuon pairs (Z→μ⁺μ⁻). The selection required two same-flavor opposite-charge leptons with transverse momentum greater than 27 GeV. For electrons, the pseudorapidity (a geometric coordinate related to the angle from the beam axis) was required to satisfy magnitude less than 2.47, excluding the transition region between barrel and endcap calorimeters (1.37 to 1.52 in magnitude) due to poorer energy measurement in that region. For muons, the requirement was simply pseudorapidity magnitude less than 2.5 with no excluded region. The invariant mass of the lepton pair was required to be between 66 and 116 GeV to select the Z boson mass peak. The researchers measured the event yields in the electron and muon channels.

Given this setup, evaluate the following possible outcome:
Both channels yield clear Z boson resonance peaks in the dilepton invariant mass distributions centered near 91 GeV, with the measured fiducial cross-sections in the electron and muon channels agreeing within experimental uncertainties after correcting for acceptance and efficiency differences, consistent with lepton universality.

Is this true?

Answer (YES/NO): YES